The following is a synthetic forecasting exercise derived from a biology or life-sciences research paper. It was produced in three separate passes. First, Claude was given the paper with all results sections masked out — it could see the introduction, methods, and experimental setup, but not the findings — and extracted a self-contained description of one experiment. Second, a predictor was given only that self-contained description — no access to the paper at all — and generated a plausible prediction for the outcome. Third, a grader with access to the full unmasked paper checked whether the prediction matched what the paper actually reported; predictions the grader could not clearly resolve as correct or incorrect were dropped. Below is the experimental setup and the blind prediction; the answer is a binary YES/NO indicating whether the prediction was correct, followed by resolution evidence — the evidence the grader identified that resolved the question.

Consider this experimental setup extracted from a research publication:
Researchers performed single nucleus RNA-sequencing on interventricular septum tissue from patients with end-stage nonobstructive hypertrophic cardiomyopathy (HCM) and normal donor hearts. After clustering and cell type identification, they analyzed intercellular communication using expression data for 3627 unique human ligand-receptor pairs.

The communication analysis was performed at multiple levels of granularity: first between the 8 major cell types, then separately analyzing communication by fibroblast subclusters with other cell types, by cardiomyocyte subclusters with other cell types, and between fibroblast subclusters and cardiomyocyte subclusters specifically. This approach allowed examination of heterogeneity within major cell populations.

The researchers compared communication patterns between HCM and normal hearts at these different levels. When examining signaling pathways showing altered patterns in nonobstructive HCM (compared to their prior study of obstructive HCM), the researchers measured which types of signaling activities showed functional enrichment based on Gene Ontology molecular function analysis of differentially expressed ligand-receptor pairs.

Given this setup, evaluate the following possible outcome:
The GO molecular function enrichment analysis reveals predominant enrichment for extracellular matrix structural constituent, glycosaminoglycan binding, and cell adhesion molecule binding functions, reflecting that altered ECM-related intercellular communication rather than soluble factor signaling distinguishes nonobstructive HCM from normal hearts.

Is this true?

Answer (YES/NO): NO